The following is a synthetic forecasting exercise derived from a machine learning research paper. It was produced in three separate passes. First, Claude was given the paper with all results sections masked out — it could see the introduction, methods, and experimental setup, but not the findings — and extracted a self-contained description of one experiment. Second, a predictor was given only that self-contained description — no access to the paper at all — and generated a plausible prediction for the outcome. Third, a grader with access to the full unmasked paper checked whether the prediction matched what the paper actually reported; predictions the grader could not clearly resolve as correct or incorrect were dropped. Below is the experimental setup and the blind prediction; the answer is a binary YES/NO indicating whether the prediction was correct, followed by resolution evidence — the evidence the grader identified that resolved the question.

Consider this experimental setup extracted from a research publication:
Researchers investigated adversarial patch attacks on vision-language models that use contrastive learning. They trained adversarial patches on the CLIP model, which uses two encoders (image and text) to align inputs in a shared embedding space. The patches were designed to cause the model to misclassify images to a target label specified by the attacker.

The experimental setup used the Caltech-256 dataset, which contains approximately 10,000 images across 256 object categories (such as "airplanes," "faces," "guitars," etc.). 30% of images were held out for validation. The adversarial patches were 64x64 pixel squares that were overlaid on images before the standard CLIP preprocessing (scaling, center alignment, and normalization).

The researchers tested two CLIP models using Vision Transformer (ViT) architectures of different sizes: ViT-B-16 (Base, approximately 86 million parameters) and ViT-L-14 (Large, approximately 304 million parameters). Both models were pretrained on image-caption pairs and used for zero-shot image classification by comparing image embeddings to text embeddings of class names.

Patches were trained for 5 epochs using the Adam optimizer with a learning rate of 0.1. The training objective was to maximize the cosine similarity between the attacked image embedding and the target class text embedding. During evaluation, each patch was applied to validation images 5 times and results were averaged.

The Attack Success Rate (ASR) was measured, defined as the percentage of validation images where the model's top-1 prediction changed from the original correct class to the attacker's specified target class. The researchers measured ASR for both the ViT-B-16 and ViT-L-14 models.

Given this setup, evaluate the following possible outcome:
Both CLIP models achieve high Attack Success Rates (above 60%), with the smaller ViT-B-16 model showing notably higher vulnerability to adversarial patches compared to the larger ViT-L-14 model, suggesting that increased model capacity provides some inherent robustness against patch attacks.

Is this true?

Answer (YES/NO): YES